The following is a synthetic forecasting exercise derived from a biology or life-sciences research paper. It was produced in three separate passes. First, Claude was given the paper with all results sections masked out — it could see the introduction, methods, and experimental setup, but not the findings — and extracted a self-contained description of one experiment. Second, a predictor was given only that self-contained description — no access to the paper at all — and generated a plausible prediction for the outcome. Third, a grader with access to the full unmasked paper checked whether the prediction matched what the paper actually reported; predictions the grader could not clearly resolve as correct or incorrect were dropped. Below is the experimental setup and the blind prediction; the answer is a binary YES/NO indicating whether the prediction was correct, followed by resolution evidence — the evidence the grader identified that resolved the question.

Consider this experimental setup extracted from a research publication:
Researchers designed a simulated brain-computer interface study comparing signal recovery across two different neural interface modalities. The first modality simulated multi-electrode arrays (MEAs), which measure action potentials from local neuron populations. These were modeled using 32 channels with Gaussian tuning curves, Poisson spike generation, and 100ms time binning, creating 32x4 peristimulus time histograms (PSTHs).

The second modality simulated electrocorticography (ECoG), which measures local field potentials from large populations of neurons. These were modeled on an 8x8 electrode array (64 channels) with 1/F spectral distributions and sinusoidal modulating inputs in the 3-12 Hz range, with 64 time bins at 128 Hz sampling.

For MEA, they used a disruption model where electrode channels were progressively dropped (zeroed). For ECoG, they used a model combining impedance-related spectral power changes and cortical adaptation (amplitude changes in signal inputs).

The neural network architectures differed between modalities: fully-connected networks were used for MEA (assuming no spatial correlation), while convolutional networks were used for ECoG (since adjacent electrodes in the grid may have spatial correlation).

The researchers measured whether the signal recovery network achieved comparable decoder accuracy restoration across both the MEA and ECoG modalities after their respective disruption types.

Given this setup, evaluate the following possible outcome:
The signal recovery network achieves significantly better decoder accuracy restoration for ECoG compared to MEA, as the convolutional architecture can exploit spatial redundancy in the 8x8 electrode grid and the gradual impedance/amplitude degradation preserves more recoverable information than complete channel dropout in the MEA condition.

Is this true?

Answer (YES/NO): YES